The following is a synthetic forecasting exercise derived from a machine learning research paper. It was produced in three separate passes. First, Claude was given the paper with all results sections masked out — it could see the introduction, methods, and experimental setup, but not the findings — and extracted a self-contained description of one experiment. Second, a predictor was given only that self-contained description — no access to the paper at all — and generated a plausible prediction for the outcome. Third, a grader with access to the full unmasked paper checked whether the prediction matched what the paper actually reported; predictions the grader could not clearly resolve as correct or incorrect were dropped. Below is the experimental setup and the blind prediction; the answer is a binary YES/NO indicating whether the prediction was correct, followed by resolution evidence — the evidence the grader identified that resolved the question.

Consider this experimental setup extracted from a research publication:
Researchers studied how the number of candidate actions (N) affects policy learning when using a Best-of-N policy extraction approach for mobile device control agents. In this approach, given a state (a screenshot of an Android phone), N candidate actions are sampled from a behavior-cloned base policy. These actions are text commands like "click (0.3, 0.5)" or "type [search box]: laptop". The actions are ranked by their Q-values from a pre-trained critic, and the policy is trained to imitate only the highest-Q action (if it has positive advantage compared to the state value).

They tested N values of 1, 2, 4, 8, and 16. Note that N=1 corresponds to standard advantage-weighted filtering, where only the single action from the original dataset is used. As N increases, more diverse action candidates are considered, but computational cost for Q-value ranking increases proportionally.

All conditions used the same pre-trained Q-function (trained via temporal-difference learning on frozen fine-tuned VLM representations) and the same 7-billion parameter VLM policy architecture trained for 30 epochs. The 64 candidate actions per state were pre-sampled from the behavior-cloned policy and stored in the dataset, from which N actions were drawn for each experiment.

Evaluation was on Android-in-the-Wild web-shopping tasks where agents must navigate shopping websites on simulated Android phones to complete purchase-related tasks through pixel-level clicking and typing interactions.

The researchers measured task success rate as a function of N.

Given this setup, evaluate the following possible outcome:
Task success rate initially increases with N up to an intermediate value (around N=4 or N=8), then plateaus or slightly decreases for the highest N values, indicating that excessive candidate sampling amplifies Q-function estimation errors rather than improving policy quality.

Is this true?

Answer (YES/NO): NO